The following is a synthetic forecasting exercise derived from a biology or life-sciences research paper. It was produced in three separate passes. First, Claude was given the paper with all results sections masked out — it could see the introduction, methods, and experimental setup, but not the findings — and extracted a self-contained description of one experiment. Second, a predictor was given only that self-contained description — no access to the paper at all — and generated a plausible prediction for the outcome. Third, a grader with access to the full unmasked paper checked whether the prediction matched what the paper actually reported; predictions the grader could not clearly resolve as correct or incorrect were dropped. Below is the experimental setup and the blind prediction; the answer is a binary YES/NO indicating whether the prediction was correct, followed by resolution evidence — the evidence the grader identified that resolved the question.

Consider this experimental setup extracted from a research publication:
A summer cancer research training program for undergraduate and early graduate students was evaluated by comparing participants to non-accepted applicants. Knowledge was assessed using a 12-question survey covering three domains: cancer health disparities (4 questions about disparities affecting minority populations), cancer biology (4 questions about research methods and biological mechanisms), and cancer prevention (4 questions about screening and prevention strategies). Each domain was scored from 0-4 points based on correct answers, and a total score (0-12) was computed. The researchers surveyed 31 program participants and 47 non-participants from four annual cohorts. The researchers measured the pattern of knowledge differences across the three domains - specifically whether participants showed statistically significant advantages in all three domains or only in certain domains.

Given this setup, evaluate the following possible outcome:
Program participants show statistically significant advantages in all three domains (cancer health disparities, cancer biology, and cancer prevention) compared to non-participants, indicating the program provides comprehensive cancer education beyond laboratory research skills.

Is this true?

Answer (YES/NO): YES